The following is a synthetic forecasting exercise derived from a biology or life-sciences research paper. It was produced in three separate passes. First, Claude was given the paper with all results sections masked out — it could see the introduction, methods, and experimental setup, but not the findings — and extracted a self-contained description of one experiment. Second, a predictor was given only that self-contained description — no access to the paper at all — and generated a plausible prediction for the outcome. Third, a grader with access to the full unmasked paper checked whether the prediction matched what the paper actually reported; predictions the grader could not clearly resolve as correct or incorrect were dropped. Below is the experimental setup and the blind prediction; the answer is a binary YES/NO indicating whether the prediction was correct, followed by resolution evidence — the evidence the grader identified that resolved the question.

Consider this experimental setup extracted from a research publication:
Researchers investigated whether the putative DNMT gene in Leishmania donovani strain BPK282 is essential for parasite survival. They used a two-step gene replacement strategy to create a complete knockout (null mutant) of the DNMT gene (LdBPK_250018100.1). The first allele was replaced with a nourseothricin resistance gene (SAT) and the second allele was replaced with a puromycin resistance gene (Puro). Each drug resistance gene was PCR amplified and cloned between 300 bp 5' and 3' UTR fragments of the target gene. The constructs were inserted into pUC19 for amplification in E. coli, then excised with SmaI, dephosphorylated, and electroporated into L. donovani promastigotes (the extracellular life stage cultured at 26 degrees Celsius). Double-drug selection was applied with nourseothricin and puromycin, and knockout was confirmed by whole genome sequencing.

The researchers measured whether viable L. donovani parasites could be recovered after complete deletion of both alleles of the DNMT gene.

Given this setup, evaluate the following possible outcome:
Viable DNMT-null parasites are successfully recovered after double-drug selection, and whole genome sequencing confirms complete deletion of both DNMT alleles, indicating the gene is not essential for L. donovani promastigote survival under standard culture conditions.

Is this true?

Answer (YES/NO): YES